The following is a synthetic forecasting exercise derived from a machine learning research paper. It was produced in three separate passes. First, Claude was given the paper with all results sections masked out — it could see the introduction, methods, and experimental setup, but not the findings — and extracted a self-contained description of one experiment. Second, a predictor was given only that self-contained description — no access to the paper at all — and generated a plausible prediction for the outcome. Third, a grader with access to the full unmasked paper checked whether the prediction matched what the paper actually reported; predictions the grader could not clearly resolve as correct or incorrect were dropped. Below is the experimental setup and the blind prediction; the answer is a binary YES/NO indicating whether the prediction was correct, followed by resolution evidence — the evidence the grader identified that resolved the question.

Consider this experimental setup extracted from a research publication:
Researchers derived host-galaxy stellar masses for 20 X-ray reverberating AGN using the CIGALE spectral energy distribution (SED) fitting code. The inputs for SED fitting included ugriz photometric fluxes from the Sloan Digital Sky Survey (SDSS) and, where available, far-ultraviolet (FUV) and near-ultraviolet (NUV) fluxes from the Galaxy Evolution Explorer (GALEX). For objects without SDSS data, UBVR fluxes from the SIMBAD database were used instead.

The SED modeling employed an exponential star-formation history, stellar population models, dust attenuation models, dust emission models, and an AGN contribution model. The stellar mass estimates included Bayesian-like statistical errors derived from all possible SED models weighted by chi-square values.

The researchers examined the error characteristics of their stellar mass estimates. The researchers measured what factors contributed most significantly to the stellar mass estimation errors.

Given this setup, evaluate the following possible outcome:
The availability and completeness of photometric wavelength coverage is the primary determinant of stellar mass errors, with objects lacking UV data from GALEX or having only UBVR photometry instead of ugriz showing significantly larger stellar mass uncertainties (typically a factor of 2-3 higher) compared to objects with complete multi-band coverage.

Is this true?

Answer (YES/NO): NO